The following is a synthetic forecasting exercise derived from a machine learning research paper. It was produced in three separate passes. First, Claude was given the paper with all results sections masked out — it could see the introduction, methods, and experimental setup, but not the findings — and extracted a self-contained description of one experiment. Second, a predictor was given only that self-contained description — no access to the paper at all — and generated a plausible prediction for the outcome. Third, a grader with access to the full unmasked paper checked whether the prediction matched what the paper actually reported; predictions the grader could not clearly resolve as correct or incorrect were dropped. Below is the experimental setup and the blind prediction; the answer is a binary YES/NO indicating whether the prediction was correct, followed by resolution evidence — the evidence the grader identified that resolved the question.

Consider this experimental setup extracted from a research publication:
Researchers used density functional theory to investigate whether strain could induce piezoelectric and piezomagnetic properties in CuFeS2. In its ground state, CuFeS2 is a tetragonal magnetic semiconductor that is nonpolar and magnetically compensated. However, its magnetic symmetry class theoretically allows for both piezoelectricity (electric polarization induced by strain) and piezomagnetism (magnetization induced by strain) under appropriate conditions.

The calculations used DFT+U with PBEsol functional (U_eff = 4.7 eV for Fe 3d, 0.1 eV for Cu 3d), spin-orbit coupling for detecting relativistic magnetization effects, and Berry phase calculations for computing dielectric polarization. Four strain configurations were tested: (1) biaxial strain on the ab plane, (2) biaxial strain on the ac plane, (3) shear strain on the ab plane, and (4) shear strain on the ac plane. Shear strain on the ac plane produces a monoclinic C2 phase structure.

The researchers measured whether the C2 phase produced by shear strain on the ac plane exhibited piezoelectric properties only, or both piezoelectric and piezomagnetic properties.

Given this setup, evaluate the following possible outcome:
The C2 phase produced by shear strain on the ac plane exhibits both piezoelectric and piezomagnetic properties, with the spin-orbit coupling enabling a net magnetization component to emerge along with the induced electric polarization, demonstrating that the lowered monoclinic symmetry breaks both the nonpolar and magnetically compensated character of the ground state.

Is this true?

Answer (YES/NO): YES